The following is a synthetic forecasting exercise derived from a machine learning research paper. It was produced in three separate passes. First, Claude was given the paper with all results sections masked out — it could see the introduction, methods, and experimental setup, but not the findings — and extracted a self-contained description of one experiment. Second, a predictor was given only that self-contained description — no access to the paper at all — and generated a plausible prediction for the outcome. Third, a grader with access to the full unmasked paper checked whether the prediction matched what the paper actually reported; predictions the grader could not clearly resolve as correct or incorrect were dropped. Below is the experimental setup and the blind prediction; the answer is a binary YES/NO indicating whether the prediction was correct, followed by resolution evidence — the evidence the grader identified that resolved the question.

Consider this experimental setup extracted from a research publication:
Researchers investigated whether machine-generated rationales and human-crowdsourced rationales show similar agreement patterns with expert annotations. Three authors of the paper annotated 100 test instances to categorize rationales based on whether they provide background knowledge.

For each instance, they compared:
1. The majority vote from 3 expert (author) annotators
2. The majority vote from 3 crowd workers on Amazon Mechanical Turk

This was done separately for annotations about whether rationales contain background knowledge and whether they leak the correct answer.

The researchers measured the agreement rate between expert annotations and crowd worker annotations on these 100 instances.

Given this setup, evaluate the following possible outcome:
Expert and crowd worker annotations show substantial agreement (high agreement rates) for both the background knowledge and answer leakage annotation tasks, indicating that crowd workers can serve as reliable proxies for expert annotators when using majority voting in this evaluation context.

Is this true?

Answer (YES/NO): YES